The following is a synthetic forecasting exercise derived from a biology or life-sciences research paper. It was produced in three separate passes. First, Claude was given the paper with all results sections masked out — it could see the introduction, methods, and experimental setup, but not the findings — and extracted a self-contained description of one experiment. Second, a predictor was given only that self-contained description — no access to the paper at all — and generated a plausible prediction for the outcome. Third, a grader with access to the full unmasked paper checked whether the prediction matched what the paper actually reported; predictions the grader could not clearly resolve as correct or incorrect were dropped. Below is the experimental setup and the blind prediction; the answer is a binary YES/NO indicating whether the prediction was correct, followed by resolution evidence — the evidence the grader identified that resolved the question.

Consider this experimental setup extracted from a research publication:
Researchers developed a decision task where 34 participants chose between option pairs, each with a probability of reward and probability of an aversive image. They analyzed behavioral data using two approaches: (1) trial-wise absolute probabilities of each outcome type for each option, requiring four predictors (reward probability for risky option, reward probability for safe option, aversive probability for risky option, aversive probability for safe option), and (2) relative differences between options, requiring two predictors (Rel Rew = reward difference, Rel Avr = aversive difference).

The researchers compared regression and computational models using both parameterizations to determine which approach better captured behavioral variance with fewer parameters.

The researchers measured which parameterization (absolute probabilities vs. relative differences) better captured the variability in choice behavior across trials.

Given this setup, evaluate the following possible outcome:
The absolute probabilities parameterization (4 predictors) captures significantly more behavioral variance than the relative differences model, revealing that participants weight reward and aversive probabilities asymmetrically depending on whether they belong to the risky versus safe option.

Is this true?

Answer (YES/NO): NO